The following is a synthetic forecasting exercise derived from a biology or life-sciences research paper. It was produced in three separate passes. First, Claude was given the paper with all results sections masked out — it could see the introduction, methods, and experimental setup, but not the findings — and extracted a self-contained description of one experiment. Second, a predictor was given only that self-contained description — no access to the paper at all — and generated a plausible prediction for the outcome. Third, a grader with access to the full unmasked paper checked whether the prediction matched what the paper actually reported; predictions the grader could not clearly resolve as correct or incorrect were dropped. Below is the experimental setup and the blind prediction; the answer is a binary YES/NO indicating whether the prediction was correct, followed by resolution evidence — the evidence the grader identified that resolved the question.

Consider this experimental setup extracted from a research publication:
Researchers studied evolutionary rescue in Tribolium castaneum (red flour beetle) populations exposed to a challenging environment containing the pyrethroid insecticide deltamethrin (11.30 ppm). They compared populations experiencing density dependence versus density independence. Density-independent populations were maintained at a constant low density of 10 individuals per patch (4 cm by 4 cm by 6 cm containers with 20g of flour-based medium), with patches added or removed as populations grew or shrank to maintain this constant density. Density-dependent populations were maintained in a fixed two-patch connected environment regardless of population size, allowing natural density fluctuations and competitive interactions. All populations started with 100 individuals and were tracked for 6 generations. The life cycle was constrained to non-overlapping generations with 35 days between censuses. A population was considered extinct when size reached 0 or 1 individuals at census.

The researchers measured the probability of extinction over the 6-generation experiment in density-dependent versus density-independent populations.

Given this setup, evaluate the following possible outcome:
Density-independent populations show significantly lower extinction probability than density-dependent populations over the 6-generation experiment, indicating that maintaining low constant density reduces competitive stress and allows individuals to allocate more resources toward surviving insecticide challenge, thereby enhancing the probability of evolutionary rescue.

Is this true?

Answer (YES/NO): YES